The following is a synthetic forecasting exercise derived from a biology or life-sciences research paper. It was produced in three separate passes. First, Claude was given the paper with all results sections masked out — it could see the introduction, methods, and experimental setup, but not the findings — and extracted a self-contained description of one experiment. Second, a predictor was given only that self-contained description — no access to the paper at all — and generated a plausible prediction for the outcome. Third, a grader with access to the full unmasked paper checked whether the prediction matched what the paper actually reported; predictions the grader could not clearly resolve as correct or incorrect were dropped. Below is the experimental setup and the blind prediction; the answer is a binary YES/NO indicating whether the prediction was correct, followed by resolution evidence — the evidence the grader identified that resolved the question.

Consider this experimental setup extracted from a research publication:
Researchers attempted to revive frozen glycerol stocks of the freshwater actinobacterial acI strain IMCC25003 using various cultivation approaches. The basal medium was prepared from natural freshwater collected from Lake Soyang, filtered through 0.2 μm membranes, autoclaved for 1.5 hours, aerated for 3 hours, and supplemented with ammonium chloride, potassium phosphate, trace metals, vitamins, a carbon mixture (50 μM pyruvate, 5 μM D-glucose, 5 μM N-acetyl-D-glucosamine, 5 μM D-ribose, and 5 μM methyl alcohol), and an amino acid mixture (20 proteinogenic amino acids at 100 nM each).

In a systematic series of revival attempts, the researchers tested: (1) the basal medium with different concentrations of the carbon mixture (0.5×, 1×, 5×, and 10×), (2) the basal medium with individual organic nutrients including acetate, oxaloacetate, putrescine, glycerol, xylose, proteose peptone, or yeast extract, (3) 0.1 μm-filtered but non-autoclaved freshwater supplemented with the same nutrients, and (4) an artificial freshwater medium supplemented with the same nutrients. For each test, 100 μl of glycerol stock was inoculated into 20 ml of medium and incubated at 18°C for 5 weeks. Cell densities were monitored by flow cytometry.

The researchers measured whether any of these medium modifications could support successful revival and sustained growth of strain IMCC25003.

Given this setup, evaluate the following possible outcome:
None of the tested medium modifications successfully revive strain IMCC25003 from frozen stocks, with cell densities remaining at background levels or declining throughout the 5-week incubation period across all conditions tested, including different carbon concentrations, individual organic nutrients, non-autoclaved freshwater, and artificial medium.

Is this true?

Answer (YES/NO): YES